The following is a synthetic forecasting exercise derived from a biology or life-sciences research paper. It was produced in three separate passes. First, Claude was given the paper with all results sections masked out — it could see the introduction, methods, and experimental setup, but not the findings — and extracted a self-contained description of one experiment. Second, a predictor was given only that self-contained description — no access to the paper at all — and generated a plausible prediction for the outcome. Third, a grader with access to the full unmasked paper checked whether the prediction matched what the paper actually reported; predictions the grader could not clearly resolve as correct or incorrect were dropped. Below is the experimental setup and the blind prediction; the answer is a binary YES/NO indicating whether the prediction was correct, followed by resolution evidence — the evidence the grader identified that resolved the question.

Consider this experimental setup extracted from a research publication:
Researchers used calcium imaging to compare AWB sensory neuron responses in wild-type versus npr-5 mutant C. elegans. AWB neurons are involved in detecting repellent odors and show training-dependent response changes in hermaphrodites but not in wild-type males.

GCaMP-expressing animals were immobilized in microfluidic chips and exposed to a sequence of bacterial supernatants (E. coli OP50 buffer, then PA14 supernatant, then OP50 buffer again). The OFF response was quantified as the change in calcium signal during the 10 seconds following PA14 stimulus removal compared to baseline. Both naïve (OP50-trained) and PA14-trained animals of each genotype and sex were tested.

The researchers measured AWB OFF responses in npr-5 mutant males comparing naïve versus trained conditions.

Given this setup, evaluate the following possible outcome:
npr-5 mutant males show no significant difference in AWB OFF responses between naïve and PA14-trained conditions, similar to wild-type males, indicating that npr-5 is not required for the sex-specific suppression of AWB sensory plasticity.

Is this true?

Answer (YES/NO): NO